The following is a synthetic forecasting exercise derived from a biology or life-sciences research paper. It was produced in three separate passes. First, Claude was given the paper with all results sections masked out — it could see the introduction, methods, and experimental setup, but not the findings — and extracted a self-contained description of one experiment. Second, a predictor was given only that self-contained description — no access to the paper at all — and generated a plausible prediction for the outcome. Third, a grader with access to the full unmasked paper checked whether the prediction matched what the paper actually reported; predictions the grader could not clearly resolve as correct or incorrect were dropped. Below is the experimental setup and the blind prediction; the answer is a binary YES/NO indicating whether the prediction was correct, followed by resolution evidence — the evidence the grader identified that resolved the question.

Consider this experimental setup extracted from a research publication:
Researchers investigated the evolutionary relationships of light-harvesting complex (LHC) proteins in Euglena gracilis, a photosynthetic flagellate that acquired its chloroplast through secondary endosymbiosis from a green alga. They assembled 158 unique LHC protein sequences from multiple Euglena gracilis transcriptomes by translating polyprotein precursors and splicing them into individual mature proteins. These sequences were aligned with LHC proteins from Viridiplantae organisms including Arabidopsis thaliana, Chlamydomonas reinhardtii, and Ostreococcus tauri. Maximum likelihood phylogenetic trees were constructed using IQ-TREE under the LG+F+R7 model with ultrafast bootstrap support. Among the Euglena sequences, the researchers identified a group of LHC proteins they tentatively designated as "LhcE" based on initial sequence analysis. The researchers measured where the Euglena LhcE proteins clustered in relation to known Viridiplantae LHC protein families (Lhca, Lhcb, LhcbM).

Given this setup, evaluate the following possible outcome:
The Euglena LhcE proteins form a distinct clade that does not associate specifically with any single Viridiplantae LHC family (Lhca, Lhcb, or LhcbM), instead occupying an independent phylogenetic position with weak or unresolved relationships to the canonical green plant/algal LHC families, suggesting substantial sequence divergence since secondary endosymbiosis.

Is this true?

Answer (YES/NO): YES